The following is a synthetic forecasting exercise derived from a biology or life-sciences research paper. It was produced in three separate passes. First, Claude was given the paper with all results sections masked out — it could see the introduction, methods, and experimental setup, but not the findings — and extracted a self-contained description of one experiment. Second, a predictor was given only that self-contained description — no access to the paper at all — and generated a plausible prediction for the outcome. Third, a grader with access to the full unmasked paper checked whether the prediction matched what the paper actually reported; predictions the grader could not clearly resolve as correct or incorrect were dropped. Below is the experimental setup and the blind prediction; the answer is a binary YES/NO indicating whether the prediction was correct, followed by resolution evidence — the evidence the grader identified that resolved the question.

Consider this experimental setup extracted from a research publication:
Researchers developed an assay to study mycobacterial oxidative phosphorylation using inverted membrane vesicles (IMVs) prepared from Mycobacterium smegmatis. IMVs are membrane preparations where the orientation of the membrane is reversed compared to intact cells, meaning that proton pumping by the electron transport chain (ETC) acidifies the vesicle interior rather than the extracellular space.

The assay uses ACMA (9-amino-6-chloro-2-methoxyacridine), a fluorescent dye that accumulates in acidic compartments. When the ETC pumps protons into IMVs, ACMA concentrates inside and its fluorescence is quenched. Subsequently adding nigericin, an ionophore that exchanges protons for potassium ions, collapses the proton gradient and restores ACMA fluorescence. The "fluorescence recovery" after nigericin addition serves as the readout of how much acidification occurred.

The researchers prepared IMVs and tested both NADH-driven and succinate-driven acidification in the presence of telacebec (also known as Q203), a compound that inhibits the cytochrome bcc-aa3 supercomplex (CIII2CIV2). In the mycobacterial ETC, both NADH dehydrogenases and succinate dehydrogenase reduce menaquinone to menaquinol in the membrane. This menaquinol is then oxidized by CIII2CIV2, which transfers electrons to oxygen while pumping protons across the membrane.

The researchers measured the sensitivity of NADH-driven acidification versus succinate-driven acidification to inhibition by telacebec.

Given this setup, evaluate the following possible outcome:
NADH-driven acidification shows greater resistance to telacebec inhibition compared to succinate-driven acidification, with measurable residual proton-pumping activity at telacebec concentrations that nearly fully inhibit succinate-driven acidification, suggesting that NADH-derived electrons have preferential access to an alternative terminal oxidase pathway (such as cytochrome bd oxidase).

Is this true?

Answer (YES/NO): YES